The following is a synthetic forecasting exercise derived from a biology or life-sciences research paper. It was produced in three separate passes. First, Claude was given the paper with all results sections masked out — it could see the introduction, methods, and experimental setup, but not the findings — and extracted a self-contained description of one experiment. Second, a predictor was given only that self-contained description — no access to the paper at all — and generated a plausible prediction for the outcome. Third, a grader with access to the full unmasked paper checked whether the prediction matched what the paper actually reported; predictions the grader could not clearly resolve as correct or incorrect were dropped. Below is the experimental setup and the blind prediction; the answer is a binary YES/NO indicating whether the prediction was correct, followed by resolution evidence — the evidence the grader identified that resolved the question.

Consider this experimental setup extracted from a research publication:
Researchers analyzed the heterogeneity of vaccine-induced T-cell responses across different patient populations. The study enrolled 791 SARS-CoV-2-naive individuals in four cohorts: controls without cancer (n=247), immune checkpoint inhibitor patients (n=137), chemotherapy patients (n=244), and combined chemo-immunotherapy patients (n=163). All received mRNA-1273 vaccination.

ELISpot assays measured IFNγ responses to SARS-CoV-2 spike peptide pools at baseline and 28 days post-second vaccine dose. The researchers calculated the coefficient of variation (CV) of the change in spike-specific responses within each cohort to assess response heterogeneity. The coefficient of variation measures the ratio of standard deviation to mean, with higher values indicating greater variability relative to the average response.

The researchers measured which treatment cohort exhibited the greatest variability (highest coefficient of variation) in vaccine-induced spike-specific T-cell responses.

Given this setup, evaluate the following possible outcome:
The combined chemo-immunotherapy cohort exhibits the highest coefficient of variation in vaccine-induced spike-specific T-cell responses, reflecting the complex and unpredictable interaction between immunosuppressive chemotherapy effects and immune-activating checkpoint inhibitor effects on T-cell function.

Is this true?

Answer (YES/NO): NO